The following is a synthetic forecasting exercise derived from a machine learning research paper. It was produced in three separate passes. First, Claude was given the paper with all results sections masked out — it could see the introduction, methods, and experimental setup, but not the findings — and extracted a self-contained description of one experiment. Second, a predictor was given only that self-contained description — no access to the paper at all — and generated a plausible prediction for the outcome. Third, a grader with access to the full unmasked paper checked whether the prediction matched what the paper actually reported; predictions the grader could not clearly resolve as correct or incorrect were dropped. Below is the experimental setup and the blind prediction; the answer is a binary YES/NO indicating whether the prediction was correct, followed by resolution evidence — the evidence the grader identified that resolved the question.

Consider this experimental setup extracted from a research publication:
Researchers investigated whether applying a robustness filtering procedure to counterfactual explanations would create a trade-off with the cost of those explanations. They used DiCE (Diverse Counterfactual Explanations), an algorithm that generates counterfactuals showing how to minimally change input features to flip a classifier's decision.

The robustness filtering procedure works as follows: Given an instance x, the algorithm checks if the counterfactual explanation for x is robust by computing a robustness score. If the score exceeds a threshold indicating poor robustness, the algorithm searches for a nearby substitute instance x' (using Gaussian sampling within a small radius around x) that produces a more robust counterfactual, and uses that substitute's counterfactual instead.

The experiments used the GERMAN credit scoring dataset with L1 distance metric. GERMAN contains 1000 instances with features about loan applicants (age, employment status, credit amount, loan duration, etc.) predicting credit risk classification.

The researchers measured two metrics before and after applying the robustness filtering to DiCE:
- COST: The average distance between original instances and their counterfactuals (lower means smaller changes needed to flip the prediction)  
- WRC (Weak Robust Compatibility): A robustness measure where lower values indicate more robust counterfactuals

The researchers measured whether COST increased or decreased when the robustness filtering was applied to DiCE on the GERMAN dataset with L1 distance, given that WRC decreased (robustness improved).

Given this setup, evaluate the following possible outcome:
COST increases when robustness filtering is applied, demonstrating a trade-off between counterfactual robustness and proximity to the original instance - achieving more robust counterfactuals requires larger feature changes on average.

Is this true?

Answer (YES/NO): YES